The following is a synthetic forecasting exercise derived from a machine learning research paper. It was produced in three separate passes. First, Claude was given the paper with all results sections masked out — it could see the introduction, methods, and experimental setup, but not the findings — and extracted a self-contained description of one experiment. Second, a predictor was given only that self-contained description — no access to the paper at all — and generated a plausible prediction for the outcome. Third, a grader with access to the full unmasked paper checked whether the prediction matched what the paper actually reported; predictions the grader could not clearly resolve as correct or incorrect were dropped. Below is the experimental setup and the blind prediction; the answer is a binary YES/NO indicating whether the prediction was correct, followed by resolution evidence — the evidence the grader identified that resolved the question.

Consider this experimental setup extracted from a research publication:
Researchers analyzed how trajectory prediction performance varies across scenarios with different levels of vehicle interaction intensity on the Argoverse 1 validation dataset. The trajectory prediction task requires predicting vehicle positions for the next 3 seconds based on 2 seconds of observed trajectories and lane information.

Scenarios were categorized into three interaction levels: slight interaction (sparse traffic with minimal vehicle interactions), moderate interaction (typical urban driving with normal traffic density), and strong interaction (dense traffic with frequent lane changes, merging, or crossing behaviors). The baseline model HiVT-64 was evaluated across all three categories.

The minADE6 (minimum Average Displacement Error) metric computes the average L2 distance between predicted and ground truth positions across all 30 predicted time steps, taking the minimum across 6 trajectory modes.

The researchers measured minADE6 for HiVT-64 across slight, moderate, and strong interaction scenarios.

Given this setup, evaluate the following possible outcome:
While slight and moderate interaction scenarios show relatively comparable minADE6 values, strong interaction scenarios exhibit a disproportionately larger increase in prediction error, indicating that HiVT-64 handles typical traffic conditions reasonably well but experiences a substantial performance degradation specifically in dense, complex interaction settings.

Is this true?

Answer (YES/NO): YES